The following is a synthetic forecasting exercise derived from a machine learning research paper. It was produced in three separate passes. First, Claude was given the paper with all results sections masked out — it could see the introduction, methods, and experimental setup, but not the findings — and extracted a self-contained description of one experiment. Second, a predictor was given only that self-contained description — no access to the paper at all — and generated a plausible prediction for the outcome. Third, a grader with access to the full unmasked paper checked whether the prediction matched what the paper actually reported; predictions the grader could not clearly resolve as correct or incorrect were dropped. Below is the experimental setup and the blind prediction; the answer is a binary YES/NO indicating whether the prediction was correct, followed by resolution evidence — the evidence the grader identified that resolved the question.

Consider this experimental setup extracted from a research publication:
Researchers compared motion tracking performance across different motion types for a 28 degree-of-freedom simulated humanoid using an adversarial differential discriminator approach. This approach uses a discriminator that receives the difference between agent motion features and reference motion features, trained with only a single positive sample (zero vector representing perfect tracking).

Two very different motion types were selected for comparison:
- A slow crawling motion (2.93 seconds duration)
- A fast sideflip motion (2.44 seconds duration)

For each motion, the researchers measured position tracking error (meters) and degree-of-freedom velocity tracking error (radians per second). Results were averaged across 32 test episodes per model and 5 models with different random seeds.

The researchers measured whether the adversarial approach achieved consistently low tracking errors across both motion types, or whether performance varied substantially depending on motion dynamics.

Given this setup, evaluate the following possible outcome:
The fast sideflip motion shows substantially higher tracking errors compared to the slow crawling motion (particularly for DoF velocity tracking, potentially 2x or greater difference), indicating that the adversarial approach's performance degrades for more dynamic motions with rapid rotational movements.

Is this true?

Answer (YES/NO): YES